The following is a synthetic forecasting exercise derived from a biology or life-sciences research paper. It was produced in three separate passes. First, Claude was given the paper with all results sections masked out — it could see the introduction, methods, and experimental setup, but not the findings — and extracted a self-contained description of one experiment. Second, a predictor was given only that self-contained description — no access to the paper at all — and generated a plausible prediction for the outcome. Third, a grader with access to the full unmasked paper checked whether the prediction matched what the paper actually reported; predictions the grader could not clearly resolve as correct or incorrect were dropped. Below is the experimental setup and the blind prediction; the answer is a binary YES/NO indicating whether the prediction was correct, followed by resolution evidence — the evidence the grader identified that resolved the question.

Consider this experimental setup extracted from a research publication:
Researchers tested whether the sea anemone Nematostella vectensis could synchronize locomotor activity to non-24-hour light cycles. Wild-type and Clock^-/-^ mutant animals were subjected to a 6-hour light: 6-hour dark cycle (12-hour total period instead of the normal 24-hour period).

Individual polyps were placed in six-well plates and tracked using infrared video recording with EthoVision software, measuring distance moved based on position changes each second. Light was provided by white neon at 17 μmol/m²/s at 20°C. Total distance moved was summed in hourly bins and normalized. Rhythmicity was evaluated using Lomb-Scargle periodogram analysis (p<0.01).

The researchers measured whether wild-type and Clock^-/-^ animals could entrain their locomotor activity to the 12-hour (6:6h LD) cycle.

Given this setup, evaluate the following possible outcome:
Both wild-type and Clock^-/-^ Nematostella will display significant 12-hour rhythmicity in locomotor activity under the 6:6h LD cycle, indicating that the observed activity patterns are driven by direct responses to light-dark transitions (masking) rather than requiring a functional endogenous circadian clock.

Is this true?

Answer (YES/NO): NO